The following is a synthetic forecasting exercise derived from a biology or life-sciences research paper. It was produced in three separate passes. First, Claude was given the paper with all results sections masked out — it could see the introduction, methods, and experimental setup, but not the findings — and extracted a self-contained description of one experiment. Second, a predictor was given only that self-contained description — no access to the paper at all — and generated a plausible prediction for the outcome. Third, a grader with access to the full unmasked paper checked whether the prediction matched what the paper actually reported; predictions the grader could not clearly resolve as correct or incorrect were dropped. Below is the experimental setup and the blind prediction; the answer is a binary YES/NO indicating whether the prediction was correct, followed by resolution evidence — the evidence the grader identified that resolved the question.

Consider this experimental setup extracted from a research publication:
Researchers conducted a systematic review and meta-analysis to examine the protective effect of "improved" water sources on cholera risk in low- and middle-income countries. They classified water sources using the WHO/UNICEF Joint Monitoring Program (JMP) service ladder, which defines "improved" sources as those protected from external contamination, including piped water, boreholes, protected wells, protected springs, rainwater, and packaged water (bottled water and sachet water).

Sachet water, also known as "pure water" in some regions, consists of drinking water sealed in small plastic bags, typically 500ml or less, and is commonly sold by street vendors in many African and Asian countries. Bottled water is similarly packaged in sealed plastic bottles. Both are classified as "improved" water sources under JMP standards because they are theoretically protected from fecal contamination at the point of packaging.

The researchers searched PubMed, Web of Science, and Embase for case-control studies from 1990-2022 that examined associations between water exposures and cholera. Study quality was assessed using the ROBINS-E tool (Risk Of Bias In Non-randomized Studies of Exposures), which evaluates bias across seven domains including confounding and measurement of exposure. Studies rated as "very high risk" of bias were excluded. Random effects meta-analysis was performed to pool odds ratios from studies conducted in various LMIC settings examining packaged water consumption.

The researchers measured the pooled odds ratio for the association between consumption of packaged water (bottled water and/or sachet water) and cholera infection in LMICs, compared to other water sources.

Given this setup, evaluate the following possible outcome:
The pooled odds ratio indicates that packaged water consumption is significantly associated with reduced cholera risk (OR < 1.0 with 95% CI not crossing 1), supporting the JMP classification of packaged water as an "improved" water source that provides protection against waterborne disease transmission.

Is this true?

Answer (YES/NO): NO